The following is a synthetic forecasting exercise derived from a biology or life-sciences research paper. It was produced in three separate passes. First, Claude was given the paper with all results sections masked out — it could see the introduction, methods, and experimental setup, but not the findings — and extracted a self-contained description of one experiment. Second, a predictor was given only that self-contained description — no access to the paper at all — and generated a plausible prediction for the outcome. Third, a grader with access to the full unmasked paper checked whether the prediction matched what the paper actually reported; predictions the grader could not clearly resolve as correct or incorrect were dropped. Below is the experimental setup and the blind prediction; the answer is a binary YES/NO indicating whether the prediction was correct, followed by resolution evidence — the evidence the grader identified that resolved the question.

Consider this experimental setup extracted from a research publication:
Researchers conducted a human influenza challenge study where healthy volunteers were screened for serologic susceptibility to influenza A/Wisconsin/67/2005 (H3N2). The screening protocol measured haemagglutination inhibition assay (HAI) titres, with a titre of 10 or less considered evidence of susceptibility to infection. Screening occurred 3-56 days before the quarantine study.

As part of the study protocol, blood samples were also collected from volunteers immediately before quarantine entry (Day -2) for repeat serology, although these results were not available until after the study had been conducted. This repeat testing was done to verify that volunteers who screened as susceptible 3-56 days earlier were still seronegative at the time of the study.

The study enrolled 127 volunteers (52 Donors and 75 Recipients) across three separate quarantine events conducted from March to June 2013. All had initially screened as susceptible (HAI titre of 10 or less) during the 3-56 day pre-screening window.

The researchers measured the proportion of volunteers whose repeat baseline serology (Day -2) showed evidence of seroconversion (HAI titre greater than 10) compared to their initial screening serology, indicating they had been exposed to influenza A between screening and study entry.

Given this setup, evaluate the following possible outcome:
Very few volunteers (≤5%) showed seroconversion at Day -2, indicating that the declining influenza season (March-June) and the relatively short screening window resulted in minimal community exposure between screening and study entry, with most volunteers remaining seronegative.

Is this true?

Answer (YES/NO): NO